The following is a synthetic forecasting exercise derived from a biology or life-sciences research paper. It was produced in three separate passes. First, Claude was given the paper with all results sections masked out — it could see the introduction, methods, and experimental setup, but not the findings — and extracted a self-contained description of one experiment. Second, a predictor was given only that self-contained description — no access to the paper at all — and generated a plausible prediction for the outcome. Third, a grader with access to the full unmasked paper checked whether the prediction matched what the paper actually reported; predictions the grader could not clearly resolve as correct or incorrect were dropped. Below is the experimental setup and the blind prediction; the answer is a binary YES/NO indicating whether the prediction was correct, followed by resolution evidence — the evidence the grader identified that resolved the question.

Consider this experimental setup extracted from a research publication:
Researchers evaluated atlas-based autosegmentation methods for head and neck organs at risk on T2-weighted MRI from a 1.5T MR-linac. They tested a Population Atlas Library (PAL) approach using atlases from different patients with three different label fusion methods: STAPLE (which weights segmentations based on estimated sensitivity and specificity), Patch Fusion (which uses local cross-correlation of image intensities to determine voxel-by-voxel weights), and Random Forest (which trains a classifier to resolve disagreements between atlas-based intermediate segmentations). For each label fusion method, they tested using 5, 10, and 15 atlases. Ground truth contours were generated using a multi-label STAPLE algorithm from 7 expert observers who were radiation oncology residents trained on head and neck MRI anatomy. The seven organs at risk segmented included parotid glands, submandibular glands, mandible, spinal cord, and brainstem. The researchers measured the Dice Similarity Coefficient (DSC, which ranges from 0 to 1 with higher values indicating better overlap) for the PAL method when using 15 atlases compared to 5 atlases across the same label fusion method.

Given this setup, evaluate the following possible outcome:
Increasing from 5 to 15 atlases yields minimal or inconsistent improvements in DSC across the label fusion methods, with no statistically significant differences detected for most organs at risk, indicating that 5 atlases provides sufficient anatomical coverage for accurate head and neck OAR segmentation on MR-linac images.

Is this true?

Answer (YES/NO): NO